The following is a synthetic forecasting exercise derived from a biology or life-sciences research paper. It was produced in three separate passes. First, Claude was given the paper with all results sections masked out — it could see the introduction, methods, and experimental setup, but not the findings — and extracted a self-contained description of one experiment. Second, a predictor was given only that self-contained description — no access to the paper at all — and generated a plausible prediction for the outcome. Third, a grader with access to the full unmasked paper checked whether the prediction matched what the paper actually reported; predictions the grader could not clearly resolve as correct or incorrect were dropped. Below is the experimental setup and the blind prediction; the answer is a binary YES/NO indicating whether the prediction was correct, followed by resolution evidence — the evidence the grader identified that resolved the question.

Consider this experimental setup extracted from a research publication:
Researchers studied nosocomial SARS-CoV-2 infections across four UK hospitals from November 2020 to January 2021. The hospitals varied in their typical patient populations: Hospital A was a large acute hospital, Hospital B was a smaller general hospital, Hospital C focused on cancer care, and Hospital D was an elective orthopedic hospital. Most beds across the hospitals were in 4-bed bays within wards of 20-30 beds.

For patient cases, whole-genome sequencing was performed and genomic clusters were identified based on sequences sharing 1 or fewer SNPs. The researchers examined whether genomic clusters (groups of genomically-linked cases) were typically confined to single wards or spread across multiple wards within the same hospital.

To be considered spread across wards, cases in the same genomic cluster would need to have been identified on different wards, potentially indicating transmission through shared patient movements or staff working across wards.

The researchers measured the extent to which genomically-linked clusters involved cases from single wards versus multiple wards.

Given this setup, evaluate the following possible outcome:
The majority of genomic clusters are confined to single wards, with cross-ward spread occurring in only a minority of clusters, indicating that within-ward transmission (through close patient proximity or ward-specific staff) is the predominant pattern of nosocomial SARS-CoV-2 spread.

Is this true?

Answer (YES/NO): NO